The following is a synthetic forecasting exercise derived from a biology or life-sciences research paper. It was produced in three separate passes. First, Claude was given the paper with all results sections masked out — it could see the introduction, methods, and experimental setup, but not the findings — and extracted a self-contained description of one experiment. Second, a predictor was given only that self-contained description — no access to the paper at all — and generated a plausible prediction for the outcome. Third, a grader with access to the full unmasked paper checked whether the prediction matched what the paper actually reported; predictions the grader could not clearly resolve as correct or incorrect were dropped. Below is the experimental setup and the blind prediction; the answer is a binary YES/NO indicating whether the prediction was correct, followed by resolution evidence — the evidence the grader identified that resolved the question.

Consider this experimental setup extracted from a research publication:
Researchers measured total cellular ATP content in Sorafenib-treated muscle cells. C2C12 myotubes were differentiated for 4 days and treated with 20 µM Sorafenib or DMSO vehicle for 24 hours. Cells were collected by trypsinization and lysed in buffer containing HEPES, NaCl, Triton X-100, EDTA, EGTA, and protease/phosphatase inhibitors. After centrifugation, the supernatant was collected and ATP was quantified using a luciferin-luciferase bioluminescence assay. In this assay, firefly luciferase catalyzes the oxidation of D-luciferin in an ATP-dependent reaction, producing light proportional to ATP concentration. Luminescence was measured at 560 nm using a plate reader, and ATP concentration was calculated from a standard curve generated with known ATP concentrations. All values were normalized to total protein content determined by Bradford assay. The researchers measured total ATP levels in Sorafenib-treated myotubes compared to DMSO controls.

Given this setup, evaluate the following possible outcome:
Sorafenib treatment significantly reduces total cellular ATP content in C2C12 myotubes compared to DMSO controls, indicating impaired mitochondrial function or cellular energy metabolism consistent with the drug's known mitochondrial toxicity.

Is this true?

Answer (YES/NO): YES